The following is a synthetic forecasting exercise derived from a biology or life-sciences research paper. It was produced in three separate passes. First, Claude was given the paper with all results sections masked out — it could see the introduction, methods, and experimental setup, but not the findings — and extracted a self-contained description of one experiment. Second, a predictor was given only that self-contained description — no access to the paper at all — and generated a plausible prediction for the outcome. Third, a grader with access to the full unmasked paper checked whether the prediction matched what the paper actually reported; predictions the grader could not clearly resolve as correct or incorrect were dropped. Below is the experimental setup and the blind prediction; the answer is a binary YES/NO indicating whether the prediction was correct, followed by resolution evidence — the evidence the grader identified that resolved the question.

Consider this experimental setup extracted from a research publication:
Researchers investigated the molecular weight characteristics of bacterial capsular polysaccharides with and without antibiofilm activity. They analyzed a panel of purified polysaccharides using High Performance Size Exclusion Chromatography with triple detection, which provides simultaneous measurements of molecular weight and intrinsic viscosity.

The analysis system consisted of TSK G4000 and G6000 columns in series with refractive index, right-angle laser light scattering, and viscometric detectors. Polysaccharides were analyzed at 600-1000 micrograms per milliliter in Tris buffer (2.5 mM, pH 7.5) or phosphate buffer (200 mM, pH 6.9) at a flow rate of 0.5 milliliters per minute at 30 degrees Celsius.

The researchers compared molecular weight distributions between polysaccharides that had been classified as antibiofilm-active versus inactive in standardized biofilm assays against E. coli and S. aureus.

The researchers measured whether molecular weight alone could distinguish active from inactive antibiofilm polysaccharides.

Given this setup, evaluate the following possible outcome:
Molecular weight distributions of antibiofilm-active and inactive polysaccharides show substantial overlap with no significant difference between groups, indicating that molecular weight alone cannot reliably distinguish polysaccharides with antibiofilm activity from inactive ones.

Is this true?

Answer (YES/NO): YES